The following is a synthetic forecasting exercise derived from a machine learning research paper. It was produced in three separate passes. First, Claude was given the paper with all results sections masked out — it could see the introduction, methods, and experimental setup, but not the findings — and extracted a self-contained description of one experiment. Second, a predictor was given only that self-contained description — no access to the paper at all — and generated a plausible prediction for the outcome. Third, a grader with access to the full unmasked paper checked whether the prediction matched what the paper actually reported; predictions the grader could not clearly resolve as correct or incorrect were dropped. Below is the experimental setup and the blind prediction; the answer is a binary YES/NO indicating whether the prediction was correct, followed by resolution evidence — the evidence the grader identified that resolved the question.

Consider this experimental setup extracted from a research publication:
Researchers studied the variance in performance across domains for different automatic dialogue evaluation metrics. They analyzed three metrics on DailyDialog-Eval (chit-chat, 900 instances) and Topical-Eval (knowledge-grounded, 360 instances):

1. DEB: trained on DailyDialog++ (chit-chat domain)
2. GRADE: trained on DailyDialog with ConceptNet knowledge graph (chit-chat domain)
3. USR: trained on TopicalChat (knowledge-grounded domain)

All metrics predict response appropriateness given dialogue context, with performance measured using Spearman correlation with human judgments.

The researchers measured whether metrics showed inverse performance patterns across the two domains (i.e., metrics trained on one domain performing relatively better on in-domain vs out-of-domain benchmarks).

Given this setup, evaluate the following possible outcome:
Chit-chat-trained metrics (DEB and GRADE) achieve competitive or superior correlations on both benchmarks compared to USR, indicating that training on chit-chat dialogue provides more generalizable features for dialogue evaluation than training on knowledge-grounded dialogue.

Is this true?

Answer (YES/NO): NO